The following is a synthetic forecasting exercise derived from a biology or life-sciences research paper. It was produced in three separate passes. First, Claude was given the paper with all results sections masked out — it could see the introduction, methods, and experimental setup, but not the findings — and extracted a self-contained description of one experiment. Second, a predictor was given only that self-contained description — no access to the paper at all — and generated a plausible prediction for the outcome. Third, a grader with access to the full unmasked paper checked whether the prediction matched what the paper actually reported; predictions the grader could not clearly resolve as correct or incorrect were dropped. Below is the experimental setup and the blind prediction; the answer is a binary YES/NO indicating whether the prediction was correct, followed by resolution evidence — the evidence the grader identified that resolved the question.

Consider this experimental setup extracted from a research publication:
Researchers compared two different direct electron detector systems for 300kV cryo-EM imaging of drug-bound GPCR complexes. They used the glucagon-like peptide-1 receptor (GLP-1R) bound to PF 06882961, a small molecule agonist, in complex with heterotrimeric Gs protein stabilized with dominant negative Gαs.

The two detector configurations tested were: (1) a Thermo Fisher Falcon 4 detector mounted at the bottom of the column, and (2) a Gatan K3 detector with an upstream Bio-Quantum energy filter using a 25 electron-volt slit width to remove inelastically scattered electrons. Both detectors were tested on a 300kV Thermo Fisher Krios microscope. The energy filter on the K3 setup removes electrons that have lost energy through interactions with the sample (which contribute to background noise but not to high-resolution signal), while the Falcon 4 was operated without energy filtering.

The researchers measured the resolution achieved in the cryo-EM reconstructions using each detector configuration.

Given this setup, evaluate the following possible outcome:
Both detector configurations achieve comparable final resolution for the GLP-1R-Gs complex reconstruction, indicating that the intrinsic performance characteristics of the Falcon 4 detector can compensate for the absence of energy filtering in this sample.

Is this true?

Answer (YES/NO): NO